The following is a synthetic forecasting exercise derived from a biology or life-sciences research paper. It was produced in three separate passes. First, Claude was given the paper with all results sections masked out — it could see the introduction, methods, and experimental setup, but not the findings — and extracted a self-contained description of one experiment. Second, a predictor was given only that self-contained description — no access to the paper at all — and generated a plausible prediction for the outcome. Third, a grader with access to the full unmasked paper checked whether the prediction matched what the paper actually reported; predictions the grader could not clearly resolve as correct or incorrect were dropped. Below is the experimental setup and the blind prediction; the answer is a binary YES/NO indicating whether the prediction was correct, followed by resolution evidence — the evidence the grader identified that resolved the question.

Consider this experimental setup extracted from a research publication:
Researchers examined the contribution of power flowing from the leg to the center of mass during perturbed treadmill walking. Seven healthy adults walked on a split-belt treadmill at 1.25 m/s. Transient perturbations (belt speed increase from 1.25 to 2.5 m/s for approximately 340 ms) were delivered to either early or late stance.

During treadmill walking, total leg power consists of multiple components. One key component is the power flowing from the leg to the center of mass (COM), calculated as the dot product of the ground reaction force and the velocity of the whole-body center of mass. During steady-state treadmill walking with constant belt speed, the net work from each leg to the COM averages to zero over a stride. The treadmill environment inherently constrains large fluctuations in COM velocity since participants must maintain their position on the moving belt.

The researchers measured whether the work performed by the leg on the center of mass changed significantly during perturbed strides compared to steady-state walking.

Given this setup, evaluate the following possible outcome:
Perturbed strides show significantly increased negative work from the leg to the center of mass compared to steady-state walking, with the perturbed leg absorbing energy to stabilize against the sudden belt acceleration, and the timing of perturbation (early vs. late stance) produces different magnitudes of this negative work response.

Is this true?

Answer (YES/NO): NO